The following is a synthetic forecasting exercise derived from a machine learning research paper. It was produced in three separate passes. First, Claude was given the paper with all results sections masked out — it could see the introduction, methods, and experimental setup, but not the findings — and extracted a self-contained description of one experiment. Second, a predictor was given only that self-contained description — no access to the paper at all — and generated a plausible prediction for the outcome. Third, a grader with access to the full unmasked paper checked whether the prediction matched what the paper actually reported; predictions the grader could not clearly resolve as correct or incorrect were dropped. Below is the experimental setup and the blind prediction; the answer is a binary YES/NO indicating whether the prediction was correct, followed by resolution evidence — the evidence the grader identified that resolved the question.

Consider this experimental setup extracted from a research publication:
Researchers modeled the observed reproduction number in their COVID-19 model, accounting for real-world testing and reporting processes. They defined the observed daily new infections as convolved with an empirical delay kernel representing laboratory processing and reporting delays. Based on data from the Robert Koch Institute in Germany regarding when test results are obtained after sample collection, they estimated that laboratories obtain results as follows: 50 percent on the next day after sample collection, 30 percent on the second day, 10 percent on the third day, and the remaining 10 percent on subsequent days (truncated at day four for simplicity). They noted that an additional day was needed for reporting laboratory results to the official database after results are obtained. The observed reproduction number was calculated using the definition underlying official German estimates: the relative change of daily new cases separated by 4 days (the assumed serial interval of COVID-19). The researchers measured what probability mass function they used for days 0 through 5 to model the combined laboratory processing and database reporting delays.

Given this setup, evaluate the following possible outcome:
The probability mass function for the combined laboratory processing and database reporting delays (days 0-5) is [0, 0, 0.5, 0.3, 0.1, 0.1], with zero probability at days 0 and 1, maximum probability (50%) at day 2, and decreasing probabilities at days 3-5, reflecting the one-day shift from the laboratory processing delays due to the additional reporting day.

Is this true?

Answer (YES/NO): YES